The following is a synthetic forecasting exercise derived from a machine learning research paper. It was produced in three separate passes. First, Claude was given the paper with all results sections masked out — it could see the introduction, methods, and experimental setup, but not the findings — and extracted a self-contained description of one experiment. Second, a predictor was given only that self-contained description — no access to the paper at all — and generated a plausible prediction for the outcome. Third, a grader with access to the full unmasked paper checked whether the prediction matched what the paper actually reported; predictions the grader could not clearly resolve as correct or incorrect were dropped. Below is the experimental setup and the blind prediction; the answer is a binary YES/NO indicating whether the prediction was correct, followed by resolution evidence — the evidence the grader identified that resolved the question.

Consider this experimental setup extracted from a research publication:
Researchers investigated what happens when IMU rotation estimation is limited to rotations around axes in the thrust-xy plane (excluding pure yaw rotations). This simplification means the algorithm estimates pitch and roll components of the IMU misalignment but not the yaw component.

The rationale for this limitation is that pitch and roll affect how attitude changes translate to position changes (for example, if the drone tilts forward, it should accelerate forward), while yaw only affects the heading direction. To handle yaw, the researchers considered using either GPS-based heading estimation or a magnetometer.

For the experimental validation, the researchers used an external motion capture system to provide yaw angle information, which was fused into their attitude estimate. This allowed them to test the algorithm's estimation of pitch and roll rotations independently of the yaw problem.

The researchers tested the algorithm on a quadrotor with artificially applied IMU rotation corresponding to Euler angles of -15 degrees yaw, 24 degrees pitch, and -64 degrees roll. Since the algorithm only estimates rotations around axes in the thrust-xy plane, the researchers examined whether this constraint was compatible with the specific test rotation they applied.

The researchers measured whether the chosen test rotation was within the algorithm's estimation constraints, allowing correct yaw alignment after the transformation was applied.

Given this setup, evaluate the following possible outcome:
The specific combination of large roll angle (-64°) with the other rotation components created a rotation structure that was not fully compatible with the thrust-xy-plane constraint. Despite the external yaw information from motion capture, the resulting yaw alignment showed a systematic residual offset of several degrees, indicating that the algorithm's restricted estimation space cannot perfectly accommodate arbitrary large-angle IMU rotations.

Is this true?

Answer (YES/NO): NO